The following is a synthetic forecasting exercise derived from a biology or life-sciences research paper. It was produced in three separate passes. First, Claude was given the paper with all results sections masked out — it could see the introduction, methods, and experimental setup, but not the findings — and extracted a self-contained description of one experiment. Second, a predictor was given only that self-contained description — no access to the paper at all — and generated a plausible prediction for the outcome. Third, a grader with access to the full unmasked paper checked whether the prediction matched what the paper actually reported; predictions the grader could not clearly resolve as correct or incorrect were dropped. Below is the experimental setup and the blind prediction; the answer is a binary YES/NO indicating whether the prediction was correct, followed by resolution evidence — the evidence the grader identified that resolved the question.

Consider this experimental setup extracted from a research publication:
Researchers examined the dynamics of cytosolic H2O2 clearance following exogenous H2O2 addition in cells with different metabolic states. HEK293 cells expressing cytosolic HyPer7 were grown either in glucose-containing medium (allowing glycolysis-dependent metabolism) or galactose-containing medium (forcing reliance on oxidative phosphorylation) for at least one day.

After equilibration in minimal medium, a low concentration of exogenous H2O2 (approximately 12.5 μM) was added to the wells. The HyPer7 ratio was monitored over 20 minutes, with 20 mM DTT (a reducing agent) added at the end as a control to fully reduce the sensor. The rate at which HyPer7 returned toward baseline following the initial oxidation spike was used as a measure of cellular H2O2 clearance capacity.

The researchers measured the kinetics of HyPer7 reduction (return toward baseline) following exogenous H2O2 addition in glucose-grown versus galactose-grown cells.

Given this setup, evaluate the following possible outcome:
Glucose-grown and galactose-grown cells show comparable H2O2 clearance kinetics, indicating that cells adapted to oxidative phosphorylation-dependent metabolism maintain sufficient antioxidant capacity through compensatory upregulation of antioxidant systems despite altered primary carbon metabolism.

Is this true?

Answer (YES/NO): NO